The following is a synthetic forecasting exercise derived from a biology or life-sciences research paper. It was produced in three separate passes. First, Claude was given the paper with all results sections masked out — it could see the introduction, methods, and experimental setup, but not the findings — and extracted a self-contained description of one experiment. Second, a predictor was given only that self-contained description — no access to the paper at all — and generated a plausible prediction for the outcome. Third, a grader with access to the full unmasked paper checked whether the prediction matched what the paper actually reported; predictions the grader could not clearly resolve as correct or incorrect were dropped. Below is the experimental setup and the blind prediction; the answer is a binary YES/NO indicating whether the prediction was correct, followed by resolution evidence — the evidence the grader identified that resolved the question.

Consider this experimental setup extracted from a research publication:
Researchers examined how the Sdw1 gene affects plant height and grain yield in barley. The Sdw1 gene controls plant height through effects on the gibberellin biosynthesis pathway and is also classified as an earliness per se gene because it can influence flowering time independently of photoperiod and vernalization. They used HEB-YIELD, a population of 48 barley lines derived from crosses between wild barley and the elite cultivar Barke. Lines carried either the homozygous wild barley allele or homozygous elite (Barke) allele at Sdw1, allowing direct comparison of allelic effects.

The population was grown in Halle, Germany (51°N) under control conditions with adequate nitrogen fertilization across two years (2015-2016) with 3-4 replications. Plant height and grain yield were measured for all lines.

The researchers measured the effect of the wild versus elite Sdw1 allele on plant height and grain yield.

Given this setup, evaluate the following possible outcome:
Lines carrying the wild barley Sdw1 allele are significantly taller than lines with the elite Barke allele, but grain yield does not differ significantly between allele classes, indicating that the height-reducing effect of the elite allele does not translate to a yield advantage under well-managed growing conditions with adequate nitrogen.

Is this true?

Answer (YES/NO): NO